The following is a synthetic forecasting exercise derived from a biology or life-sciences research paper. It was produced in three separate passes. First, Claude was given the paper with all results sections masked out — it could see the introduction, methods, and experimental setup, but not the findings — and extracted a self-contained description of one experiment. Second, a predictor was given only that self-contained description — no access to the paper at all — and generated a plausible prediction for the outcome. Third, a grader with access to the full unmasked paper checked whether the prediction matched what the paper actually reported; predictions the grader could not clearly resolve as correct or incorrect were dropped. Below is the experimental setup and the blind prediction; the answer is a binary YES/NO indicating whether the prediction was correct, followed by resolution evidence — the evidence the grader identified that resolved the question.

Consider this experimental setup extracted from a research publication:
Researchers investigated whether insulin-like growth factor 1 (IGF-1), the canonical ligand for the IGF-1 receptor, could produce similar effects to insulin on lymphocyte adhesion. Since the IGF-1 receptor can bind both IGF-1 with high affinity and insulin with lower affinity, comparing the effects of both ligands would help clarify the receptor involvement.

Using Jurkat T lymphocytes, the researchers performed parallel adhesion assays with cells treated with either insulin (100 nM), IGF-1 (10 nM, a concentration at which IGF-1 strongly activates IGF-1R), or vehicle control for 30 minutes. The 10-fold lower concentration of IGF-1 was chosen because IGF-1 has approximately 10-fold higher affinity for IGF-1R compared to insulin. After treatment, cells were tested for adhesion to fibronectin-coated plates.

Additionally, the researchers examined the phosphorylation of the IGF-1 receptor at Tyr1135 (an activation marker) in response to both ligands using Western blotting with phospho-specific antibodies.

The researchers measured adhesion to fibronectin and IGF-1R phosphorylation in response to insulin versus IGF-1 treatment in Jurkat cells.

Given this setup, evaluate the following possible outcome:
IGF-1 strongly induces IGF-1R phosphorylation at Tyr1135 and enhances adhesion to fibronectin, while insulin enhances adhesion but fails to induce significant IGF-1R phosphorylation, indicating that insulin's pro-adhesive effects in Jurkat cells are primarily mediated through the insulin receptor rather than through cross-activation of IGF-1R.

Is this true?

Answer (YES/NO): NO